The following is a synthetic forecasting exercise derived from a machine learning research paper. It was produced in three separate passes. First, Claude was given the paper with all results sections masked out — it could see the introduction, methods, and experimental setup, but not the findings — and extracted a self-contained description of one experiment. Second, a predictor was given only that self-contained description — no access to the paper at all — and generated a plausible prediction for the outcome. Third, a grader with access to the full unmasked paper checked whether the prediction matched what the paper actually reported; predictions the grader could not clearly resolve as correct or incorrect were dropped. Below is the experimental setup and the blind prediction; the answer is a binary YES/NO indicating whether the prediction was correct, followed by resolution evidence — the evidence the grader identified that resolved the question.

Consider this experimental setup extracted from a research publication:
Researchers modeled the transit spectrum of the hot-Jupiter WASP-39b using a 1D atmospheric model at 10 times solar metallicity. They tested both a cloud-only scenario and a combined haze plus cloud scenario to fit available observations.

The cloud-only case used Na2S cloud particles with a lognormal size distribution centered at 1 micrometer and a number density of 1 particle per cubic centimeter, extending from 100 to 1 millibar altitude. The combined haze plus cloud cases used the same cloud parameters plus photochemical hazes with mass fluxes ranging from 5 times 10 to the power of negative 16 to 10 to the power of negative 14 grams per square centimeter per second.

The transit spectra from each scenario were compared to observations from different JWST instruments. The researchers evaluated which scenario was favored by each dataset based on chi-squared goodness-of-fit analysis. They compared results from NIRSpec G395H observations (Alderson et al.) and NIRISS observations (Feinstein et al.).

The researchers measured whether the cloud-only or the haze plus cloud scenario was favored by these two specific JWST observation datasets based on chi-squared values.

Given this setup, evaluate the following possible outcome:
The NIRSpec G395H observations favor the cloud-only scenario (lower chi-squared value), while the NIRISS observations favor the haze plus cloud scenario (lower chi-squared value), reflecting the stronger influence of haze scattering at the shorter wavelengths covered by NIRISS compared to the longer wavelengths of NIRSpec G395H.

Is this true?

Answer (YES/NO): NO